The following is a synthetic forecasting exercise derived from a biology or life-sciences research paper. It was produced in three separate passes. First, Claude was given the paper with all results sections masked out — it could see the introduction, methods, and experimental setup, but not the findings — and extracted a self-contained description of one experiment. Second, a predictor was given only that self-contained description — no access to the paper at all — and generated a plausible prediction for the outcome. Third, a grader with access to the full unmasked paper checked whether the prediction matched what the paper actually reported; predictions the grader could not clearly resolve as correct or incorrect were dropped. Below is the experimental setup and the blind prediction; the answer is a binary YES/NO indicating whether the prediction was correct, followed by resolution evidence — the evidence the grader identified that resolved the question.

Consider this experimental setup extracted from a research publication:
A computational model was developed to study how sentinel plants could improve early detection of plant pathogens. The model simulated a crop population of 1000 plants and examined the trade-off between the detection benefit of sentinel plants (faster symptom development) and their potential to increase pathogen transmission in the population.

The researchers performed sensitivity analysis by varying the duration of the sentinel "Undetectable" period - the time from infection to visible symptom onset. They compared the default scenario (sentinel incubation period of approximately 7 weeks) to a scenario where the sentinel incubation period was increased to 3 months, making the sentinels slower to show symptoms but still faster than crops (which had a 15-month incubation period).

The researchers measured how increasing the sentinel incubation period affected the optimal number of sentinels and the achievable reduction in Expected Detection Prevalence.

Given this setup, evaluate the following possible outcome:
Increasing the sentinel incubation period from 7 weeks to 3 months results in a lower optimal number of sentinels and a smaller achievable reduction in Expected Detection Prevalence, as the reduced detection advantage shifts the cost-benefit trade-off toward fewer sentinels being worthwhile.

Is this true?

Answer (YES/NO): YES